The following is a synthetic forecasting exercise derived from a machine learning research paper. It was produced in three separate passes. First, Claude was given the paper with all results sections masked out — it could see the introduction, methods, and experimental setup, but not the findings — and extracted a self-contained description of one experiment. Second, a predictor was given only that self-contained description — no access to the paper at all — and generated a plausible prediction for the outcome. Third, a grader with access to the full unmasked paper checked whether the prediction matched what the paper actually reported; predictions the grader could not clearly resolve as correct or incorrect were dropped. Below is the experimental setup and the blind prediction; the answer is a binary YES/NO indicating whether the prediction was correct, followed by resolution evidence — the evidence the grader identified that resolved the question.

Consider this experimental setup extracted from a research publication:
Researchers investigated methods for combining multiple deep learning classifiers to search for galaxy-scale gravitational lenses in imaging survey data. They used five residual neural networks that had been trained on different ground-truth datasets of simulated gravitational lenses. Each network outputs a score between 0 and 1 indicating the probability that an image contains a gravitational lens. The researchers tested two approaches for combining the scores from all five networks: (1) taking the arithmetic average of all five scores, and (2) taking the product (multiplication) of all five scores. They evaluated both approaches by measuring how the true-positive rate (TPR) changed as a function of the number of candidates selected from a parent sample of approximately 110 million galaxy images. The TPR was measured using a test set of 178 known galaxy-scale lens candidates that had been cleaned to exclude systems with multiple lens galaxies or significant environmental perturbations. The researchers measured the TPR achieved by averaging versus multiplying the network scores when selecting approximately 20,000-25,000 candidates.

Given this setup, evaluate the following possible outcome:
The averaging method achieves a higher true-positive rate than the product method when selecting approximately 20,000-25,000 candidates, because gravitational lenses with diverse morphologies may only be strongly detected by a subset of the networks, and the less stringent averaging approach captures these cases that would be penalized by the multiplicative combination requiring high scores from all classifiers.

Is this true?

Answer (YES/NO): YES